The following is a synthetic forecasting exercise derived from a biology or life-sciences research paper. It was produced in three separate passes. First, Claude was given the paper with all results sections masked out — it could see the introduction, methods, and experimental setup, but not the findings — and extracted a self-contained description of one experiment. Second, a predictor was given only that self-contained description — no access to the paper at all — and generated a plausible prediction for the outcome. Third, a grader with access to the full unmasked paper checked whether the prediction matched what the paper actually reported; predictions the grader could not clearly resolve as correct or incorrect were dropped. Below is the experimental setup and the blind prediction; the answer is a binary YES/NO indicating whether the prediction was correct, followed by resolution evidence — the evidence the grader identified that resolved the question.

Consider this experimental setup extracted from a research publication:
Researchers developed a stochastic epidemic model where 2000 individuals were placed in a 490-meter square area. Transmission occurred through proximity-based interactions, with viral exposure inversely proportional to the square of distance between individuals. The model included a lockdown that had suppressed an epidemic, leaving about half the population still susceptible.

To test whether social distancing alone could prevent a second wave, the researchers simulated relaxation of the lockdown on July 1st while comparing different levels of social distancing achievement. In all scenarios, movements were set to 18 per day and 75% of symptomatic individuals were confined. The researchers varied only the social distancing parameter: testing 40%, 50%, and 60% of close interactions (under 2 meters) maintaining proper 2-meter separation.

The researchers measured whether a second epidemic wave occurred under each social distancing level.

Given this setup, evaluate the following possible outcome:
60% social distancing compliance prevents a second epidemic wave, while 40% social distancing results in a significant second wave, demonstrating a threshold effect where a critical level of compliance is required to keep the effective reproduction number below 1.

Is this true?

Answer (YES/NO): NO